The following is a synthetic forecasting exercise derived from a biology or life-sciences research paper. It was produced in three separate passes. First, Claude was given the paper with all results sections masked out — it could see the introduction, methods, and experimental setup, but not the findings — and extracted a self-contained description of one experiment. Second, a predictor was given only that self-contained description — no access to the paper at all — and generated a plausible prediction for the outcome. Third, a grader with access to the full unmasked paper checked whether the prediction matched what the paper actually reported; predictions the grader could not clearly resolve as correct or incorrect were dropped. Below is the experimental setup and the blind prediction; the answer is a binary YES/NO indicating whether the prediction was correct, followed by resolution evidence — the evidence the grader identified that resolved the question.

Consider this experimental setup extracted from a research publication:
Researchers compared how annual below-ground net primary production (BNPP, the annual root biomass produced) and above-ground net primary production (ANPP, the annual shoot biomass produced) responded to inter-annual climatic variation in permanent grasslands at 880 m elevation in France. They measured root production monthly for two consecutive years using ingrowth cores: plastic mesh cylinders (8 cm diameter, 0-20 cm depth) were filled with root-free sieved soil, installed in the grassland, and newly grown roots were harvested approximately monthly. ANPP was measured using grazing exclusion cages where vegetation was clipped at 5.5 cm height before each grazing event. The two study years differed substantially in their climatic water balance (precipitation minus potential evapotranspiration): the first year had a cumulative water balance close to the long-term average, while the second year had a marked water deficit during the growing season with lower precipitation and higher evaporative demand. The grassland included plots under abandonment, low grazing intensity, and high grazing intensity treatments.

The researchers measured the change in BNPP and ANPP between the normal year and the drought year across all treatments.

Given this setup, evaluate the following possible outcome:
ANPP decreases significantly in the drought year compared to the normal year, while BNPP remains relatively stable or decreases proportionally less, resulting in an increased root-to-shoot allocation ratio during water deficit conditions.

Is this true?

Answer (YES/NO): NO